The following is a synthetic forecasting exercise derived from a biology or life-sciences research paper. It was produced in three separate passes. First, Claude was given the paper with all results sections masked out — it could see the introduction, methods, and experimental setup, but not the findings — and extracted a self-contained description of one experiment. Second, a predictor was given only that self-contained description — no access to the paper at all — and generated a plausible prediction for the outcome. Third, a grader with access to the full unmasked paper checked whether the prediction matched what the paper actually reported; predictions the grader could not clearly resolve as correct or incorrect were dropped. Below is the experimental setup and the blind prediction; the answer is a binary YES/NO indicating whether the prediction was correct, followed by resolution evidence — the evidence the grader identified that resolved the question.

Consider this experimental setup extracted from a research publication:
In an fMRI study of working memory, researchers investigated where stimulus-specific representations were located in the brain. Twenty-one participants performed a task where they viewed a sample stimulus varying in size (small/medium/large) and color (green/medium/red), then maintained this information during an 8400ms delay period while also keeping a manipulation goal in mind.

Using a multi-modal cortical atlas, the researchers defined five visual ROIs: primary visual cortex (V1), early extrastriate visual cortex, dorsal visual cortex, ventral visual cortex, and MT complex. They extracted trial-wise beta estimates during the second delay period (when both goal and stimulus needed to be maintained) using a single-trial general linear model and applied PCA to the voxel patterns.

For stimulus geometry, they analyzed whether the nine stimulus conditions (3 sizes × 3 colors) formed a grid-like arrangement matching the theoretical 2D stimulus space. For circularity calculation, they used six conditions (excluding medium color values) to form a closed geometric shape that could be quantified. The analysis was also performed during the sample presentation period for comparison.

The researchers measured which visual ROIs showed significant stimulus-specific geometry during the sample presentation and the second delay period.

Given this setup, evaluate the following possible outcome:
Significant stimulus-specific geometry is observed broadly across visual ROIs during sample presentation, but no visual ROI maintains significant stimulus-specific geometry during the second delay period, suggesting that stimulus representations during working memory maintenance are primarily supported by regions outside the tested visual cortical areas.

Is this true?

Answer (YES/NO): NO